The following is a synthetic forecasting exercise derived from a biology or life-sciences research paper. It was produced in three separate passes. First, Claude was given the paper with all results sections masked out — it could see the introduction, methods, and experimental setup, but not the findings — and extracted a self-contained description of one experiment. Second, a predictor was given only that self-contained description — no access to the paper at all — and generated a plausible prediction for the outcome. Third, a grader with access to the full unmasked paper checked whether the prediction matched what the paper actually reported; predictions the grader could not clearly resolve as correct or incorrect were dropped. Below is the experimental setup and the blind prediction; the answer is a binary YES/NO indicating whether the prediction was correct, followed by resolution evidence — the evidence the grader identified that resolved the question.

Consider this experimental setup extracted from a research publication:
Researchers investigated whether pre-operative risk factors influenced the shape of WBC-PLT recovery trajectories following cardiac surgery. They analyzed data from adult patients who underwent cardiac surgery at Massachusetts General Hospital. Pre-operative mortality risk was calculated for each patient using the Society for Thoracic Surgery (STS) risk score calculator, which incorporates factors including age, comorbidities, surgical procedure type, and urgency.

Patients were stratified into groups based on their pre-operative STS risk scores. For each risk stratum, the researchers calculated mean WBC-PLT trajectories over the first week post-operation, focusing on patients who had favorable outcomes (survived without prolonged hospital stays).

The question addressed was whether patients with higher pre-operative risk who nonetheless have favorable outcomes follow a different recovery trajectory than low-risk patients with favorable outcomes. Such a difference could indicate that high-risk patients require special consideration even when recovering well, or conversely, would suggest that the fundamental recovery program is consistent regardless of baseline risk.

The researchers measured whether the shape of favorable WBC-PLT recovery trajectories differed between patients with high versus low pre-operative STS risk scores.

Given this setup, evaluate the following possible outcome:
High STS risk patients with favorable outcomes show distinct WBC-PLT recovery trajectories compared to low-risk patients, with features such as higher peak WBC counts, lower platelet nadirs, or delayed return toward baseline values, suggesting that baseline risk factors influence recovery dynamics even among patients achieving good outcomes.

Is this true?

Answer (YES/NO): NO